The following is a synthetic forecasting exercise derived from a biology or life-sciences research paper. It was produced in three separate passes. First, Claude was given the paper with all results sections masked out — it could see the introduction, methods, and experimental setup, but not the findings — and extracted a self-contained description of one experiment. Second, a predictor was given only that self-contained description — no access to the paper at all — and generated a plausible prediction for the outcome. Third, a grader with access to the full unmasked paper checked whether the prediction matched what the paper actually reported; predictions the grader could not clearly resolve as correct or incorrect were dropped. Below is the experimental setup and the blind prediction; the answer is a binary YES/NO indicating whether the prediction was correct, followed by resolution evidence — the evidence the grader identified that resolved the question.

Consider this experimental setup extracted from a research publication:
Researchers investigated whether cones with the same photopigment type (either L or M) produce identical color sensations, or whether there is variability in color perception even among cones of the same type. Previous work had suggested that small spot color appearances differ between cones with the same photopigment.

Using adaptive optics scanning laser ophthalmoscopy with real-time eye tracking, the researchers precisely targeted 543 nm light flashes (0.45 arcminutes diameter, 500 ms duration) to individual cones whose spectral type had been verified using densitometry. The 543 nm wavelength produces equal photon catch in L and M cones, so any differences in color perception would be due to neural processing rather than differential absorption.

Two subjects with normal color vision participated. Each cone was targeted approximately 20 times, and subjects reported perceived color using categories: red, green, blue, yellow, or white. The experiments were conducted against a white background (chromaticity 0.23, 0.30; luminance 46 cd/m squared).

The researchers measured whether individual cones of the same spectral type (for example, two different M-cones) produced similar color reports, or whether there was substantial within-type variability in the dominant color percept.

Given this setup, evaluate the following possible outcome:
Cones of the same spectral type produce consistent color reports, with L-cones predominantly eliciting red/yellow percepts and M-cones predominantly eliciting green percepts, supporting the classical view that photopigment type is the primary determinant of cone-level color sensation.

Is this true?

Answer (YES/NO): NO